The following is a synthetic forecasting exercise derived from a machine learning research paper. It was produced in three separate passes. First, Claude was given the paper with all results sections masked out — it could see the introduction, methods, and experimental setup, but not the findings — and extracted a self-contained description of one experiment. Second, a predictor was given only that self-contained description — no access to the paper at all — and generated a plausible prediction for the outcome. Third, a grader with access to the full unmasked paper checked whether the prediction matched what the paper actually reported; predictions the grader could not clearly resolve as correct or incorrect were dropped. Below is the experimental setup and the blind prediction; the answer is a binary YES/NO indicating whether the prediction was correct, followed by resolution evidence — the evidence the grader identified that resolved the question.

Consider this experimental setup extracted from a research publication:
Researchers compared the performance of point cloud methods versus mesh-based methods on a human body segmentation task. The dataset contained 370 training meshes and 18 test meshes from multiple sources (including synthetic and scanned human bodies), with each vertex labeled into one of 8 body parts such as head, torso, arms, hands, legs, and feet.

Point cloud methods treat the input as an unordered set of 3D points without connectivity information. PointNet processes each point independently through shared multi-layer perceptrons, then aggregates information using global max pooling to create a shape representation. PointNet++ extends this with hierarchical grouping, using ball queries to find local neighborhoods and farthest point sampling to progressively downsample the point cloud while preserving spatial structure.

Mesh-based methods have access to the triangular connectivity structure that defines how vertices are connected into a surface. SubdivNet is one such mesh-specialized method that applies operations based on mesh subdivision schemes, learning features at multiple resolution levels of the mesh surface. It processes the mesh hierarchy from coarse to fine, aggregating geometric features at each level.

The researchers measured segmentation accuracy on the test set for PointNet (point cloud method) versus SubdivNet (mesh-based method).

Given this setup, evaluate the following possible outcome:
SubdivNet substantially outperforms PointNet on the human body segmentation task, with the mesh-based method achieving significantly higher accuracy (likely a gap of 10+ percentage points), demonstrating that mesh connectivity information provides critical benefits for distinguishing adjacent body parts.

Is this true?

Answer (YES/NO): YES